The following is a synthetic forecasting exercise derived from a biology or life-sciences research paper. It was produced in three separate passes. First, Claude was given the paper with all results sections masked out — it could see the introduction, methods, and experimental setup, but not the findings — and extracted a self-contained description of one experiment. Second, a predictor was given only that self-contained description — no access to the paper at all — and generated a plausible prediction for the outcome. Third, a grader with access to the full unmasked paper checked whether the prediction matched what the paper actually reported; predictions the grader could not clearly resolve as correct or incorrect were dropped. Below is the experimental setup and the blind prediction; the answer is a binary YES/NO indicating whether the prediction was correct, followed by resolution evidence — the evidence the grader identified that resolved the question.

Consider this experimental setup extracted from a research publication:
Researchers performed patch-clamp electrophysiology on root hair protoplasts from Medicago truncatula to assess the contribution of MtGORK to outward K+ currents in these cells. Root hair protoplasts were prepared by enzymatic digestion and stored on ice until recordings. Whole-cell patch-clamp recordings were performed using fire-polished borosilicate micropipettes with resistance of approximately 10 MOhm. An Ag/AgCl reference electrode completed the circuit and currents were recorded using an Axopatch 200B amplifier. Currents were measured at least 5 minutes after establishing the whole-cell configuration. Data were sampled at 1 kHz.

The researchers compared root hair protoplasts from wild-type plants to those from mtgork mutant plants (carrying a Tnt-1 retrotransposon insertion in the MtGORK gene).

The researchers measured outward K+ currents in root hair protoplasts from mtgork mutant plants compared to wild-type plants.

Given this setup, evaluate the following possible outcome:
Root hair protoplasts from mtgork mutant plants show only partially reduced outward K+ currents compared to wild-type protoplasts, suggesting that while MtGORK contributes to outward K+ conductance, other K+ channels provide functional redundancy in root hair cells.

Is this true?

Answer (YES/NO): NO